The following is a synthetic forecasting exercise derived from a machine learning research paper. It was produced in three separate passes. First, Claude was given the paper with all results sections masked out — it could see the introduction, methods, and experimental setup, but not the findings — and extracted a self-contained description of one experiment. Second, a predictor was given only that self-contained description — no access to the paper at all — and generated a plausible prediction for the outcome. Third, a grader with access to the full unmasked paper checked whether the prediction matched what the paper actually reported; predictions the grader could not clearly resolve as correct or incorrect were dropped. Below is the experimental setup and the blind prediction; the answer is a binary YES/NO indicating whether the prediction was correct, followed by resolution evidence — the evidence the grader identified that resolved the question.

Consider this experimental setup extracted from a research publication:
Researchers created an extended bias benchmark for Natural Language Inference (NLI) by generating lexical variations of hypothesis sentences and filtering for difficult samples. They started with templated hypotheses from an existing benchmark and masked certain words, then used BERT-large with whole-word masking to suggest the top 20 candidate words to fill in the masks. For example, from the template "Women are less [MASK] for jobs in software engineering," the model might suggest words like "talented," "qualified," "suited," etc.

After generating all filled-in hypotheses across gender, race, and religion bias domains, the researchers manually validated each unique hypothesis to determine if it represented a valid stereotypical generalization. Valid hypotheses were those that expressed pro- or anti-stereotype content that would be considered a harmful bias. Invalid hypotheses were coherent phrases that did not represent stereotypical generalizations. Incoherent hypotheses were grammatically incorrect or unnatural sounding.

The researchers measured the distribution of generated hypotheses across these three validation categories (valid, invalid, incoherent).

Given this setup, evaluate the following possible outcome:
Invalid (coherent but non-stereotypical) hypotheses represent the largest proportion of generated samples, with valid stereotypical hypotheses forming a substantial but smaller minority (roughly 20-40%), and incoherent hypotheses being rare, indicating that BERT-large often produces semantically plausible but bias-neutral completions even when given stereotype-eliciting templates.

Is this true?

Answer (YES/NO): NO